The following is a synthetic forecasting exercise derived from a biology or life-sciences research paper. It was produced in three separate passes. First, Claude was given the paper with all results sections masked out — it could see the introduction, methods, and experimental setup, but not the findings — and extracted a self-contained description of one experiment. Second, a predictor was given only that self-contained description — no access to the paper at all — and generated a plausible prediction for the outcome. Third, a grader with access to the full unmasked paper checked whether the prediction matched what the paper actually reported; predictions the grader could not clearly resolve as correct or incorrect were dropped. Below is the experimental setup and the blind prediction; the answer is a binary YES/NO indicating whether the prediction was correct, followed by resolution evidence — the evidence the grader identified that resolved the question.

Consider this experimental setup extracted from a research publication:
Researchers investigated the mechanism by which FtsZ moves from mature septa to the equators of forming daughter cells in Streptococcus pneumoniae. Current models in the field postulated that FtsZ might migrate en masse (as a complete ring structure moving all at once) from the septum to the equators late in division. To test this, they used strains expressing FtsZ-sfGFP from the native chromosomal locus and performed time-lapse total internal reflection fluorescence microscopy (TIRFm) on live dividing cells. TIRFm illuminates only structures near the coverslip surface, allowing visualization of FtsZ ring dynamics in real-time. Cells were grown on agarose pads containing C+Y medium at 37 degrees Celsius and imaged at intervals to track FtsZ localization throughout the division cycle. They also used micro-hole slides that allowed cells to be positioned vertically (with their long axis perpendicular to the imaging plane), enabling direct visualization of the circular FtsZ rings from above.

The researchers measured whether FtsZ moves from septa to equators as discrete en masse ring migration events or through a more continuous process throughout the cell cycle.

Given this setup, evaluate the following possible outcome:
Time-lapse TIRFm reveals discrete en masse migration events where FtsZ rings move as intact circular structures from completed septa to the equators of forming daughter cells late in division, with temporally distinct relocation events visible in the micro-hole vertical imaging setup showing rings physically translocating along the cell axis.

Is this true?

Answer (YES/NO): NO